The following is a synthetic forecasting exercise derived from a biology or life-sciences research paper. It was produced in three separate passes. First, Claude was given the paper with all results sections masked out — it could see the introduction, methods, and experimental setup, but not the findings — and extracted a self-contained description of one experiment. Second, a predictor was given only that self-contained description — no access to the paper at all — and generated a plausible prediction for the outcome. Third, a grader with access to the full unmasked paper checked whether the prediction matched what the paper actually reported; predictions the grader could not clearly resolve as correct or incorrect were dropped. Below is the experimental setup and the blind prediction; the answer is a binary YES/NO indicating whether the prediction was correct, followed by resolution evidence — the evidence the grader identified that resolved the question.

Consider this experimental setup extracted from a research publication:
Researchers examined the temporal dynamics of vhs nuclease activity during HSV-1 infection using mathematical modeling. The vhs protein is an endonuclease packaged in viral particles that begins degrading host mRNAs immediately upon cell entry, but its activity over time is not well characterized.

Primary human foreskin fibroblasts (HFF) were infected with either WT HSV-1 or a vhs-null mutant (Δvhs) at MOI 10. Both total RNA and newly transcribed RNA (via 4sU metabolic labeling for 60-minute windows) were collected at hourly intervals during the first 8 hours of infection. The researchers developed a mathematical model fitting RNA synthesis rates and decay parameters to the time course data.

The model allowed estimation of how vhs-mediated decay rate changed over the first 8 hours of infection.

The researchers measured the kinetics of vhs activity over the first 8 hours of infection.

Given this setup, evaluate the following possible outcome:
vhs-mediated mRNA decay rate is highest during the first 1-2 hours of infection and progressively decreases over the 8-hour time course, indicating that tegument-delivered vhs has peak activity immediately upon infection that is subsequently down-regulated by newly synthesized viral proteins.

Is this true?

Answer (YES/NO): NO